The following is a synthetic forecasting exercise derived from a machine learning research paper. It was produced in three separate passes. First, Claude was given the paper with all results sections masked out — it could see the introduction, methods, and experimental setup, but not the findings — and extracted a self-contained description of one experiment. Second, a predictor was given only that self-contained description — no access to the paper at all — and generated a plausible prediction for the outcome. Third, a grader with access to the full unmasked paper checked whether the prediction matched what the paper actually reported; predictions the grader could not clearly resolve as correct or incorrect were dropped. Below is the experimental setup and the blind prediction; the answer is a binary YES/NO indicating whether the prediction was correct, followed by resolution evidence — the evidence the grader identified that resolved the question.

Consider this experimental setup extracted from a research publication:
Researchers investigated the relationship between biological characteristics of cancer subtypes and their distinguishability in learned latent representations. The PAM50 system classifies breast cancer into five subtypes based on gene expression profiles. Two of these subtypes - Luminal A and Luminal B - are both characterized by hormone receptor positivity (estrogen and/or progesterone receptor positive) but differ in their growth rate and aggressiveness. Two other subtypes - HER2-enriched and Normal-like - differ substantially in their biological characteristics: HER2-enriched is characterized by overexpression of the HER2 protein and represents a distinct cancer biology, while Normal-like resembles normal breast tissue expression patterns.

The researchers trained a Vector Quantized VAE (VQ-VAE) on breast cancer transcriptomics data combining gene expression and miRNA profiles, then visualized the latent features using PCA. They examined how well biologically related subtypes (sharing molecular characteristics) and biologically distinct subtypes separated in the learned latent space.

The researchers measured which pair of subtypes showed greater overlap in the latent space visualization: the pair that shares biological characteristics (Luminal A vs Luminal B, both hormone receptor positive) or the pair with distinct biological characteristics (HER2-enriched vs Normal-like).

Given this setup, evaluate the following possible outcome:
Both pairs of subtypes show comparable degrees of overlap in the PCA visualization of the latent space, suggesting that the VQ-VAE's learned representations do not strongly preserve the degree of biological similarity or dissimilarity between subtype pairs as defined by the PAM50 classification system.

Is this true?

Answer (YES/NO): NO